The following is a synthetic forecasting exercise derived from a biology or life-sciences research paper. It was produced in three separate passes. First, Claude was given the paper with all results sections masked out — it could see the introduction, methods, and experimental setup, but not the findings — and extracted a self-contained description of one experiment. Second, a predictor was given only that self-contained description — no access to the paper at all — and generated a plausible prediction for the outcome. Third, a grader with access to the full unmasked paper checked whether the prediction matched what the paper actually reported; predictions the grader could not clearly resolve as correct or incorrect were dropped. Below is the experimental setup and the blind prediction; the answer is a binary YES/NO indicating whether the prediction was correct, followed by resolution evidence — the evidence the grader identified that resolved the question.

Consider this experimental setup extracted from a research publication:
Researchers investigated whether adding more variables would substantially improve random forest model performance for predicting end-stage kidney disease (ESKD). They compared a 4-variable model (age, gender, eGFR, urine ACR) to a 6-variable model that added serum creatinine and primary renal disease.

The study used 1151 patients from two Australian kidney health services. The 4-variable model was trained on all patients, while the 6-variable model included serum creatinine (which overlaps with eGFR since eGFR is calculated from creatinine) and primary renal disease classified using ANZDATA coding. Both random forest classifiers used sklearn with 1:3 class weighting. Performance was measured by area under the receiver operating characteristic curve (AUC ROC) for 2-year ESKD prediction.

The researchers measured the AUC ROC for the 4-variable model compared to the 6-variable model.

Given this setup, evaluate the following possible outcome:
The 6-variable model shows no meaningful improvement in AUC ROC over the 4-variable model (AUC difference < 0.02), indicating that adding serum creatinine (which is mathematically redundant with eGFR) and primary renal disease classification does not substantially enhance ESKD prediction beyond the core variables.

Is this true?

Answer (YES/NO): YES